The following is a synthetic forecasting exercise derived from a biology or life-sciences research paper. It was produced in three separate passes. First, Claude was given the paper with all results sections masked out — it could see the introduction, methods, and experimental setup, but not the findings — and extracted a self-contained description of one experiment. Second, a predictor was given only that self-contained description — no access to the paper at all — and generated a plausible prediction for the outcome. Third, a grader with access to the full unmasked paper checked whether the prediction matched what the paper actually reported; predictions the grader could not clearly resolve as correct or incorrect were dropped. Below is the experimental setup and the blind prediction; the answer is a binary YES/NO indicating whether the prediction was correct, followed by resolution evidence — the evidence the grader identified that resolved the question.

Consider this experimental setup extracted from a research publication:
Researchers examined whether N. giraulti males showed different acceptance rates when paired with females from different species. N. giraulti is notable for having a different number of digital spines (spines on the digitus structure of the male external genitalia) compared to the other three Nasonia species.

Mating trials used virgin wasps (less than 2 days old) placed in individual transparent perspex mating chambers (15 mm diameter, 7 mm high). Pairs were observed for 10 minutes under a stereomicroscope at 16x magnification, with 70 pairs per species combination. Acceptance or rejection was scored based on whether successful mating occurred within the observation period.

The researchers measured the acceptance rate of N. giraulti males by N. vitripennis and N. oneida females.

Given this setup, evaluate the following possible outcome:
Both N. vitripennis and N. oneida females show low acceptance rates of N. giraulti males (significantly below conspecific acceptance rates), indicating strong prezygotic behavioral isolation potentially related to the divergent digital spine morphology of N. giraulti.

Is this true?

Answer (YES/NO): NO